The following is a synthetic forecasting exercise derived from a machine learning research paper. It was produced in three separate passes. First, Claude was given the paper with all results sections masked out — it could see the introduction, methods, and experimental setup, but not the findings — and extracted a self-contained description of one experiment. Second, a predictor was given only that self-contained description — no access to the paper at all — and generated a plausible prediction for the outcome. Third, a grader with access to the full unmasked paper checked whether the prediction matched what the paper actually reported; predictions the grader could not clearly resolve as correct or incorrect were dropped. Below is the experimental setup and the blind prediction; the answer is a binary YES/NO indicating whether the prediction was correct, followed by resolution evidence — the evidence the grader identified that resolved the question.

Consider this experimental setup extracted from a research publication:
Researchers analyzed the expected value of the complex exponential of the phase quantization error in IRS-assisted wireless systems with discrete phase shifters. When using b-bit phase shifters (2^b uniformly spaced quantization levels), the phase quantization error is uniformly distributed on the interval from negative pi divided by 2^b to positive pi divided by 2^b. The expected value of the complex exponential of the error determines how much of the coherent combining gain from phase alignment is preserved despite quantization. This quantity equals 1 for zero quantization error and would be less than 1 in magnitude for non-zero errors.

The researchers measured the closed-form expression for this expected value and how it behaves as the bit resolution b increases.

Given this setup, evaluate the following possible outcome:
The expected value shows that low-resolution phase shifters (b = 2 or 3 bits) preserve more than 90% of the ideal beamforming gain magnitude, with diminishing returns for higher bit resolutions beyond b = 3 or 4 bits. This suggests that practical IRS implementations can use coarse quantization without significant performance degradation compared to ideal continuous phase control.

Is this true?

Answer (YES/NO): YES